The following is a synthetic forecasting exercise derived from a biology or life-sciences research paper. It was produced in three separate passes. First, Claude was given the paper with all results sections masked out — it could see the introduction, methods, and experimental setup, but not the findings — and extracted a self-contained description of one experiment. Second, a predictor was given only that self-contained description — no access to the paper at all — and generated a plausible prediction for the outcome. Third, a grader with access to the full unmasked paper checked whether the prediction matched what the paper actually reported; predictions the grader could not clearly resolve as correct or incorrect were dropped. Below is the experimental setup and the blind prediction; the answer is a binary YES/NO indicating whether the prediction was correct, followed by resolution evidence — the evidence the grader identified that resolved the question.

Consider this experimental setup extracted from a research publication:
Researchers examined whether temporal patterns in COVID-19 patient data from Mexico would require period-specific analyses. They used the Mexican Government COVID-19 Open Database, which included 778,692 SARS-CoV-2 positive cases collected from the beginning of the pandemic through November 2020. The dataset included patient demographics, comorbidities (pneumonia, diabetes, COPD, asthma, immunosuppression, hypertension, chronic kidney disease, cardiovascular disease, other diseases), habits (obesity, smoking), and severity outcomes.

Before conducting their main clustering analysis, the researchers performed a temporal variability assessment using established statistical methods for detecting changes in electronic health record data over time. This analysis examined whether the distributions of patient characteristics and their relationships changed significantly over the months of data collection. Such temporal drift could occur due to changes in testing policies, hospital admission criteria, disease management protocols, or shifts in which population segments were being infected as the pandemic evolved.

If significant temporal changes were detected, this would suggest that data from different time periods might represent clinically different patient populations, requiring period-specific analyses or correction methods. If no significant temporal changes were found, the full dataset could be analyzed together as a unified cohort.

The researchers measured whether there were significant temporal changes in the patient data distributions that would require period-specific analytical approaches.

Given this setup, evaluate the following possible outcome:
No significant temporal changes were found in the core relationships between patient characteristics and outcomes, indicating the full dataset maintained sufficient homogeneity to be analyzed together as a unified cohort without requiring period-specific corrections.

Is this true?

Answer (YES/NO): YES